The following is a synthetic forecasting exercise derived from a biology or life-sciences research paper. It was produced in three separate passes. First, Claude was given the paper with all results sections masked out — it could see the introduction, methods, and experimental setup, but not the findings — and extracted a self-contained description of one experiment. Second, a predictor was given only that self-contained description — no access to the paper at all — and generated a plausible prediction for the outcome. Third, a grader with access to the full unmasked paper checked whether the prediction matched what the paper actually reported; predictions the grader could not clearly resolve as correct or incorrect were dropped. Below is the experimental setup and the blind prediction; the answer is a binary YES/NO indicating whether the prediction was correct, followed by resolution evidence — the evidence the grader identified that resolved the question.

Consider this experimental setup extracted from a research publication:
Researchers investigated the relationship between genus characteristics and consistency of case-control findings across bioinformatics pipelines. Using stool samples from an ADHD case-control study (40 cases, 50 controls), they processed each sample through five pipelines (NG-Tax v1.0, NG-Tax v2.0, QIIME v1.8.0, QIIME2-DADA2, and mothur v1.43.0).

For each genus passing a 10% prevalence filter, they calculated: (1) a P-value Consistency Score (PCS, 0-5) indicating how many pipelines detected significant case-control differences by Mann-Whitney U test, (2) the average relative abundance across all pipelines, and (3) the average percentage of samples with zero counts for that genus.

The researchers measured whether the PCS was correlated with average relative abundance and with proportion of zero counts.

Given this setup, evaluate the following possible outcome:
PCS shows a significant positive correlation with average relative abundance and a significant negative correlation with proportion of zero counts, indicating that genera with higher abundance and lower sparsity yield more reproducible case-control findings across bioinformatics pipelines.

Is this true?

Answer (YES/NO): NO